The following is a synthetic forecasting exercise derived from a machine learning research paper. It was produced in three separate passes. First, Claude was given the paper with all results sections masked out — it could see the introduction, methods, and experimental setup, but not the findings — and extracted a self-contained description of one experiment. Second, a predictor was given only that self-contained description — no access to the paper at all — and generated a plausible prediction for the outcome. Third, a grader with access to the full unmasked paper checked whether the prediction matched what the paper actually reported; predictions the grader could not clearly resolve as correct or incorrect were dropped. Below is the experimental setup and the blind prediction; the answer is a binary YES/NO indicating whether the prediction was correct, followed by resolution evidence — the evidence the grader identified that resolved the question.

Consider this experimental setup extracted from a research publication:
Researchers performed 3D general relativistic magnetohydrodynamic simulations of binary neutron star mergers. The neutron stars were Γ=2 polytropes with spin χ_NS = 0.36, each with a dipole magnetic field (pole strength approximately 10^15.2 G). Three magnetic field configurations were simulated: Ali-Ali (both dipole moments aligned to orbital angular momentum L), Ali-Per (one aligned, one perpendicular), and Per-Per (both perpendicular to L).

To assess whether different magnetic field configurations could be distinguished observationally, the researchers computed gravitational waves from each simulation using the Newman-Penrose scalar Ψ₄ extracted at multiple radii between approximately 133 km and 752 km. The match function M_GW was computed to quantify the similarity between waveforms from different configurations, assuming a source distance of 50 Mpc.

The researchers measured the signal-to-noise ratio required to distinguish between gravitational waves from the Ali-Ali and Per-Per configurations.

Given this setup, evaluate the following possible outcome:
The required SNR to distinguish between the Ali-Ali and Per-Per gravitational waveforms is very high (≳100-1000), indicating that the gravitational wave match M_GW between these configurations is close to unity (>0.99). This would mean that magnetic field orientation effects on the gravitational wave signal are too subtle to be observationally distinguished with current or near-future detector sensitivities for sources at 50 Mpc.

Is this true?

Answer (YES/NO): NO